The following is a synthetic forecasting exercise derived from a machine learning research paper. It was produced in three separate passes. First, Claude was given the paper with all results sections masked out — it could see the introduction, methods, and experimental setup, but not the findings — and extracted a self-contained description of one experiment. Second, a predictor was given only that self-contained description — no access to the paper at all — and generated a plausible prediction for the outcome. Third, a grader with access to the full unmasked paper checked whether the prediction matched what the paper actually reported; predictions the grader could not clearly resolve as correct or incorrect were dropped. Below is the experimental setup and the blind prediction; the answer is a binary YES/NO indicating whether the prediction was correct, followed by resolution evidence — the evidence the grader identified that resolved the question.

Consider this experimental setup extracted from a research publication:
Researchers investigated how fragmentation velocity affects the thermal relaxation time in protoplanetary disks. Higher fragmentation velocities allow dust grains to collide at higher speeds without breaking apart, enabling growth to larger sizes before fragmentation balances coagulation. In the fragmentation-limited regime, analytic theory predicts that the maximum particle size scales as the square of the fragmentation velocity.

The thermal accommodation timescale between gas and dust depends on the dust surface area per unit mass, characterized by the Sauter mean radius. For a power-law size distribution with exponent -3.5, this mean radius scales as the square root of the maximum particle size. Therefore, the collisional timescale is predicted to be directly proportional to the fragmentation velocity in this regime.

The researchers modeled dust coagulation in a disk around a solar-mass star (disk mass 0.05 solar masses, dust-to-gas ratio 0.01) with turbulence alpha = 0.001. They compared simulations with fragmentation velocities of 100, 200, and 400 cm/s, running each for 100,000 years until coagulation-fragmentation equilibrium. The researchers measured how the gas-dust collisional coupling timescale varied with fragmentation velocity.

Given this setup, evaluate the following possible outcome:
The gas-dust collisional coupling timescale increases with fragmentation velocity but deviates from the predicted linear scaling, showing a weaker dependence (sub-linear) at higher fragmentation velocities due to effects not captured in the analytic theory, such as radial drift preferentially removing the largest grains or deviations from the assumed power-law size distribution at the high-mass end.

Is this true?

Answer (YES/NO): NO